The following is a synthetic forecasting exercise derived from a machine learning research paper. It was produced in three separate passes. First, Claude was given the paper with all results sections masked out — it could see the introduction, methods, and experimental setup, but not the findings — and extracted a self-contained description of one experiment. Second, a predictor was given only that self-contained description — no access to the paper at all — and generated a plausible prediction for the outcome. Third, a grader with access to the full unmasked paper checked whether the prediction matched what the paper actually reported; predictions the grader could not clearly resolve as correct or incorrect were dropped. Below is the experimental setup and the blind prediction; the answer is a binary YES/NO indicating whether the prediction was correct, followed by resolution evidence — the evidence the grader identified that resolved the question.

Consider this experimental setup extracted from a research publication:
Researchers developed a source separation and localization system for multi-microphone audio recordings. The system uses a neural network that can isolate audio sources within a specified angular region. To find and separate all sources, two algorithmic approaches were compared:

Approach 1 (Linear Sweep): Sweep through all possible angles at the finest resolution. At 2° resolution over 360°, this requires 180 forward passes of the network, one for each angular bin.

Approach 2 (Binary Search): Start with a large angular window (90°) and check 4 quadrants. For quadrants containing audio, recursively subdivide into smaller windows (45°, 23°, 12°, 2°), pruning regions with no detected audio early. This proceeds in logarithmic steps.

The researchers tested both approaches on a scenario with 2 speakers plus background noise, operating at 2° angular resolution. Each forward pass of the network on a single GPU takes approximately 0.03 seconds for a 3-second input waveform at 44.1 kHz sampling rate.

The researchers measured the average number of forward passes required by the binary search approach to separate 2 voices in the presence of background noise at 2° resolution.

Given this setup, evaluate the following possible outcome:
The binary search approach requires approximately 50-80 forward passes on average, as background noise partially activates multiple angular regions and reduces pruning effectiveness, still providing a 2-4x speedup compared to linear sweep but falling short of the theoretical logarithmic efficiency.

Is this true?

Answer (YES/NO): NO